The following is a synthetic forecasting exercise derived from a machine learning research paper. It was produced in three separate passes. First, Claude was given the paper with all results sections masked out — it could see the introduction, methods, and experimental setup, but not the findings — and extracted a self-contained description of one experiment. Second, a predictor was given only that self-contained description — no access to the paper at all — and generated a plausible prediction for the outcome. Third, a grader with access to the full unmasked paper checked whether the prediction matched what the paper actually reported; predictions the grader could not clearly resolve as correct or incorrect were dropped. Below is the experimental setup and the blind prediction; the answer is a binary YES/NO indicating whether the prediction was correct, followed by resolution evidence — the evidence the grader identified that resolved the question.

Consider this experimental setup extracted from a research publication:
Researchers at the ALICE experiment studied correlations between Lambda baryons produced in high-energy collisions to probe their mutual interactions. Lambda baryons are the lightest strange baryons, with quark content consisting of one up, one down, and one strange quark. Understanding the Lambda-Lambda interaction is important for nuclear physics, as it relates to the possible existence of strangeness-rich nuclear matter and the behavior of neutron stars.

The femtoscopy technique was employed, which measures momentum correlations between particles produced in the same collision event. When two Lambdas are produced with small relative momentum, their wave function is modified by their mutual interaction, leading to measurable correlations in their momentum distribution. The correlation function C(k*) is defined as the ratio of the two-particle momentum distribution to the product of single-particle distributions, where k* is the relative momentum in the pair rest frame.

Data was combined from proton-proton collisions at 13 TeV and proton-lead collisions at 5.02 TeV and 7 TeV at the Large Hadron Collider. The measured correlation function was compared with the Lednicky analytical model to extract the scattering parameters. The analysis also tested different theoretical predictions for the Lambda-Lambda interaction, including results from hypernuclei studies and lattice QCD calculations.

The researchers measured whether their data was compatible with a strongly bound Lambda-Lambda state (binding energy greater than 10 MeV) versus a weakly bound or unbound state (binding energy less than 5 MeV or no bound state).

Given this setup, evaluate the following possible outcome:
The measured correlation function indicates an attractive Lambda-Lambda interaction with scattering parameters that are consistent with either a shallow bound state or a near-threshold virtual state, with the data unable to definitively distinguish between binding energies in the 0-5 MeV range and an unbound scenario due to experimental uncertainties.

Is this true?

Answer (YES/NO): YES